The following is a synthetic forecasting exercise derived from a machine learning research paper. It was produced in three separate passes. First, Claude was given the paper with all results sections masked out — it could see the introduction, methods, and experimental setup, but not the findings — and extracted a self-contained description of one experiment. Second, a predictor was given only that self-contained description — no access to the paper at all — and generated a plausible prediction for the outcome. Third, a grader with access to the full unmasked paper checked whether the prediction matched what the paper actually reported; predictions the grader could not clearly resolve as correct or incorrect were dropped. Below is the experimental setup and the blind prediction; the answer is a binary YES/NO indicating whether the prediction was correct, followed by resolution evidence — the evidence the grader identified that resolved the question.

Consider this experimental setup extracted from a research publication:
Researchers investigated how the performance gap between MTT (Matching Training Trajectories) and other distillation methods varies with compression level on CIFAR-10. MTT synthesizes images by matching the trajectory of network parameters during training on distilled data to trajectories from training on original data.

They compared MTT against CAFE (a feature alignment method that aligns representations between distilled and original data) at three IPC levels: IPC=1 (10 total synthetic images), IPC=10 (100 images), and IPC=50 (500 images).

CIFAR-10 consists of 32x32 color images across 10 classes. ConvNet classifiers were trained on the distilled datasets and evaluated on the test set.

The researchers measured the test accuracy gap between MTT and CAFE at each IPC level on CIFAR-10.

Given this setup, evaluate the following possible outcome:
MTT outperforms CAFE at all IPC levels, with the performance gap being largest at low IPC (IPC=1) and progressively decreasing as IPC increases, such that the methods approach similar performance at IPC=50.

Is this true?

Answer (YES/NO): NO